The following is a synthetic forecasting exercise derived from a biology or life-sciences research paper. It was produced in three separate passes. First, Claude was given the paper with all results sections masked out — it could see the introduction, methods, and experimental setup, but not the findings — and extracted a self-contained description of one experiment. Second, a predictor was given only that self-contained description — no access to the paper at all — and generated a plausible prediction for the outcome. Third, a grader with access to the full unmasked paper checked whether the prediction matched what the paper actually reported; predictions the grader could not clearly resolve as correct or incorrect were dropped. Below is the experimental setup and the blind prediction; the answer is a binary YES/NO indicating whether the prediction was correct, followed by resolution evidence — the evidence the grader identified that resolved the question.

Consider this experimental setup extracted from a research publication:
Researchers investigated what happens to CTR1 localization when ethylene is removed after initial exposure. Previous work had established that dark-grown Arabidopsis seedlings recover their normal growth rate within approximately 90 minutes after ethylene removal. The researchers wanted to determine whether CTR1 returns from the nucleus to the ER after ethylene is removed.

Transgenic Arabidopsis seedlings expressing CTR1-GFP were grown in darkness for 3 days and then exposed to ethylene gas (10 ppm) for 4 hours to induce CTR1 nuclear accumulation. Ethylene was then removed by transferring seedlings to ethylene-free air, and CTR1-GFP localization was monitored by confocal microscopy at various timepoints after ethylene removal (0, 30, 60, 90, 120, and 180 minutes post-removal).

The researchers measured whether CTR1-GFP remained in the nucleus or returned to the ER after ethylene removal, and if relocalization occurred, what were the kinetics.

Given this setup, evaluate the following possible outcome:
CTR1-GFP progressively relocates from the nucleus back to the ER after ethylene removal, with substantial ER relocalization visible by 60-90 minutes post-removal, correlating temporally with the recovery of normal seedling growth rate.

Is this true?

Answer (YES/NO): NO